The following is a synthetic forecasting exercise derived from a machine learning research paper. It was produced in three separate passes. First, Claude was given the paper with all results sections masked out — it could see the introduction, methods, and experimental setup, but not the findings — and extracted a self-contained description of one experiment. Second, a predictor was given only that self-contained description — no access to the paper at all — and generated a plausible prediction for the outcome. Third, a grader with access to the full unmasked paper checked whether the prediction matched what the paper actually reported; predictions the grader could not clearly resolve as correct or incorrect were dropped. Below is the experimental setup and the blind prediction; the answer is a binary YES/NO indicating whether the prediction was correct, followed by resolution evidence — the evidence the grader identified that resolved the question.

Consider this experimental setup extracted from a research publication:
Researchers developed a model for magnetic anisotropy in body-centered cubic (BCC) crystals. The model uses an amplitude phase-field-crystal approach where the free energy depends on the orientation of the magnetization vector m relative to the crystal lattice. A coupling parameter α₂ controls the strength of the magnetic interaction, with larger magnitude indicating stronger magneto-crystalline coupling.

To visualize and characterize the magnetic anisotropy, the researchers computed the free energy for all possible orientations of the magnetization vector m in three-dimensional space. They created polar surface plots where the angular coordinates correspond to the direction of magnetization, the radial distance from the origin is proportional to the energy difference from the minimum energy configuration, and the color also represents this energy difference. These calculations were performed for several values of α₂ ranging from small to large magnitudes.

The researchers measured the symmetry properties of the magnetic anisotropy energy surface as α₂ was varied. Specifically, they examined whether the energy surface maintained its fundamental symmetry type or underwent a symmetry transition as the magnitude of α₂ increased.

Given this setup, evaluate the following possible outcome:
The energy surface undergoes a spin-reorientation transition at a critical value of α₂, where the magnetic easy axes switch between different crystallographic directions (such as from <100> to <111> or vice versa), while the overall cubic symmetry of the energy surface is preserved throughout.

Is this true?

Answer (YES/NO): NO